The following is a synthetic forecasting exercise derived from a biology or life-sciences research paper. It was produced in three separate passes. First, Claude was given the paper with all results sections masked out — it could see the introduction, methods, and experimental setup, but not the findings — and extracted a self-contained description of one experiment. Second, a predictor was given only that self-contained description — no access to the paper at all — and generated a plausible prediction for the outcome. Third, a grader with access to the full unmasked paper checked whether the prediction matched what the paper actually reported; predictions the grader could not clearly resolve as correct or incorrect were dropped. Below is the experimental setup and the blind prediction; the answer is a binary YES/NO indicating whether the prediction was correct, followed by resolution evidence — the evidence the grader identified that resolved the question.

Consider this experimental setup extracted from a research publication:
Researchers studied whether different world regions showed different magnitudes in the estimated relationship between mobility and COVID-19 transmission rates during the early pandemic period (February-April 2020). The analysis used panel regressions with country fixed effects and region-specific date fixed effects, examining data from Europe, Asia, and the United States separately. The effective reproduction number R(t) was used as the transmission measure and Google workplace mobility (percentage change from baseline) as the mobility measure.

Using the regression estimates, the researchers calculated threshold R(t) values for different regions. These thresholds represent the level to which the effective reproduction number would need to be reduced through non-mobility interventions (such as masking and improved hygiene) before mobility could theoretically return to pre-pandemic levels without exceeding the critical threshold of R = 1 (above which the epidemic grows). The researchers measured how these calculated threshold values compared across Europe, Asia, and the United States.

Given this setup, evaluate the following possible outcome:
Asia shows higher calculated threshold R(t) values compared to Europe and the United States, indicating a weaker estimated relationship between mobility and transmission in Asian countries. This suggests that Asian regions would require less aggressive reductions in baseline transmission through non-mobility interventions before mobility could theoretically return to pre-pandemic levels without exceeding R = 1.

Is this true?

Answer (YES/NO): NO